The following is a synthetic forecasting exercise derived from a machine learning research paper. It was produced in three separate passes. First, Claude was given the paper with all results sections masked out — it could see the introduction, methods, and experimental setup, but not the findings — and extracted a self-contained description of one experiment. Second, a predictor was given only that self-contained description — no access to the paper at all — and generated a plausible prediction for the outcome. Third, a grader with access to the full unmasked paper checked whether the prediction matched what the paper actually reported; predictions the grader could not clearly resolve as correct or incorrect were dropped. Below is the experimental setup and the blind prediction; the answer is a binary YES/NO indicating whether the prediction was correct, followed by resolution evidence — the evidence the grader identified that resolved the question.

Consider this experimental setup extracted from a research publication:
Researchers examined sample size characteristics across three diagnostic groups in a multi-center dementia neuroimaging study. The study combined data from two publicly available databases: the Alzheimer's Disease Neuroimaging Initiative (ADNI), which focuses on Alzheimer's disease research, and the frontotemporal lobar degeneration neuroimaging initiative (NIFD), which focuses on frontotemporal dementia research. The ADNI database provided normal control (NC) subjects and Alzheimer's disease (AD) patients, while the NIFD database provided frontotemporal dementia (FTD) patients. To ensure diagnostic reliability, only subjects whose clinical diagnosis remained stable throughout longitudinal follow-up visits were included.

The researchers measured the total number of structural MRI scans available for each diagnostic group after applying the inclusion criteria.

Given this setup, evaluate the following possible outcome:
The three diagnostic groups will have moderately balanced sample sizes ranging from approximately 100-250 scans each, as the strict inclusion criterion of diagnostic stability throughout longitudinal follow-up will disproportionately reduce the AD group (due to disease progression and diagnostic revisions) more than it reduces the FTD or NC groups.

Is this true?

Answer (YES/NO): NO